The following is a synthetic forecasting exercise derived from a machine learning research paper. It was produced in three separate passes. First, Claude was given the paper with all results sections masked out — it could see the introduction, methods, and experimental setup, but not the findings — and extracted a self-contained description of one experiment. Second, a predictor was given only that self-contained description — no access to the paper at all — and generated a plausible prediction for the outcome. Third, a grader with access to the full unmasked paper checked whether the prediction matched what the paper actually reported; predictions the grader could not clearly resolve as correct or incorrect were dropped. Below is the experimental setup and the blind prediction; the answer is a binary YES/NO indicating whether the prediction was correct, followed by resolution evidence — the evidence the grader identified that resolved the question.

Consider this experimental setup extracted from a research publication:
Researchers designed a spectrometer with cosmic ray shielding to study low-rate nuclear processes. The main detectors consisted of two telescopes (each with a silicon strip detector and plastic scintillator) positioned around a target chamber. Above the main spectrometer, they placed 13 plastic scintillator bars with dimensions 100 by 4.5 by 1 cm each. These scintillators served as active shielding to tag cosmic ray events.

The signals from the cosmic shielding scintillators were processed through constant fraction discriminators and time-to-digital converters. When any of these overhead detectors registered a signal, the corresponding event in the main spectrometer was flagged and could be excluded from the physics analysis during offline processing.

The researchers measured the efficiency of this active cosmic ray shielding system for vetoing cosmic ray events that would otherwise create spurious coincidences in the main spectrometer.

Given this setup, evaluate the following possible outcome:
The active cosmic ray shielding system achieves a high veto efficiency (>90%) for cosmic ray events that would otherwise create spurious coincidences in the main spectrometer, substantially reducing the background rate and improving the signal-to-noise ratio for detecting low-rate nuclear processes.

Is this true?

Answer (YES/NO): NO